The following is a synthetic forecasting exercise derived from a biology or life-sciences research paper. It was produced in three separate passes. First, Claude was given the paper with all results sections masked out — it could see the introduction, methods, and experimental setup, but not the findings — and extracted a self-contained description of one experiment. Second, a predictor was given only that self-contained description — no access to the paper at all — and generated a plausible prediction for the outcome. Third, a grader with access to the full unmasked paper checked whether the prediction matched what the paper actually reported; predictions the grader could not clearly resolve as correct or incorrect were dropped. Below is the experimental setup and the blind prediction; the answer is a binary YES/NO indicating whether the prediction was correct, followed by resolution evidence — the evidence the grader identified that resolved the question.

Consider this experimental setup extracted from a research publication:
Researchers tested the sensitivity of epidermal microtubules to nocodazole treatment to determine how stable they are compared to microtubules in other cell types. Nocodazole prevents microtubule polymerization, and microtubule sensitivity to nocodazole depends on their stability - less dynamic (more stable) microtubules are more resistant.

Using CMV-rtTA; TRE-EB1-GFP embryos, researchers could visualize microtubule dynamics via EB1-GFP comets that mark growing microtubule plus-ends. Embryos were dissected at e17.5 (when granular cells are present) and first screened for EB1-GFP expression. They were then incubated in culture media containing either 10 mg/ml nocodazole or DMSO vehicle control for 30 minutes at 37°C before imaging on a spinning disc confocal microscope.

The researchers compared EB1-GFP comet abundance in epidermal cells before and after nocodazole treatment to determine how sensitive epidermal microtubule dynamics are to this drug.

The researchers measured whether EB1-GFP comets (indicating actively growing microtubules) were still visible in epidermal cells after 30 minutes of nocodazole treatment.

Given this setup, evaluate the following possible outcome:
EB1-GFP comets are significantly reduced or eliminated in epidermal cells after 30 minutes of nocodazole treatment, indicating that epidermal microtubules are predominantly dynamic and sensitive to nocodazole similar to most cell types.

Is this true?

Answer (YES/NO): NO